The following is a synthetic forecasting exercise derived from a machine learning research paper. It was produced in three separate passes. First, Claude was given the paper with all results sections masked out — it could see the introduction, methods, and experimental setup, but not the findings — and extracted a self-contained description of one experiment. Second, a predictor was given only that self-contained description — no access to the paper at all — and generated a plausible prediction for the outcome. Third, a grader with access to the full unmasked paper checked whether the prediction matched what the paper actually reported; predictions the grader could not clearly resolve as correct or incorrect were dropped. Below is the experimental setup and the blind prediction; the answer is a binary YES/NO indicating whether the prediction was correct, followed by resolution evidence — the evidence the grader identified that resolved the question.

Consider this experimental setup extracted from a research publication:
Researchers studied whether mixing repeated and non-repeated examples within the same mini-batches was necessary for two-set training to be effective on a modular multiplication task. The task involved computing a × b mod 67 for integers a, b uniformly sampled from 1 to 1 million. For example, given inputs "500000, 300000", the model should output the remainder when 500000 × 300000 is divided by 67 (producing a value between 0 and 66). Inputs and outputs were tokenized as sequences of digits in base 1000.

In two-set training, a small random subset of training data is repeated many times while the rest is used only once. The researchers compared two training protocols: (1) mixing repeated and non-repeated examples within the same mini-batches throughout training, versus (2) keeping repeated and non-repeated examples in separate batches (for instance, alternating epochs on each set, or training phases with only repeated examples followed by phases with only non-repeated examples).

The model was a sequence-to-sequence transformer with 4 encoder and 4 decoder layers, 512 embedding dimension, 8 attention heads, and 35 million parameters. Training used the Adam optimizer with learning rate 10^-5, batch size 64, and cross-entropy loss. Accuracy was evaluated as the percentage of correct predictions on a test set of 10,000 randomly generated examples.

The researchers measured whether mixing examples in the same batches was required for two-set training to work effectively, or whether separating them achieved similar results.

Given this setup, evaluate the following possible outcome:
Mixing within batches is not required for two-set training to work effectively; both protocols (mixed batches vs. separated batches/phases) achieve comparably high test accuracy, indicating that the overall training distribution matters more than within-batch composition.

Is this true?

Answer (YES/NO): NO